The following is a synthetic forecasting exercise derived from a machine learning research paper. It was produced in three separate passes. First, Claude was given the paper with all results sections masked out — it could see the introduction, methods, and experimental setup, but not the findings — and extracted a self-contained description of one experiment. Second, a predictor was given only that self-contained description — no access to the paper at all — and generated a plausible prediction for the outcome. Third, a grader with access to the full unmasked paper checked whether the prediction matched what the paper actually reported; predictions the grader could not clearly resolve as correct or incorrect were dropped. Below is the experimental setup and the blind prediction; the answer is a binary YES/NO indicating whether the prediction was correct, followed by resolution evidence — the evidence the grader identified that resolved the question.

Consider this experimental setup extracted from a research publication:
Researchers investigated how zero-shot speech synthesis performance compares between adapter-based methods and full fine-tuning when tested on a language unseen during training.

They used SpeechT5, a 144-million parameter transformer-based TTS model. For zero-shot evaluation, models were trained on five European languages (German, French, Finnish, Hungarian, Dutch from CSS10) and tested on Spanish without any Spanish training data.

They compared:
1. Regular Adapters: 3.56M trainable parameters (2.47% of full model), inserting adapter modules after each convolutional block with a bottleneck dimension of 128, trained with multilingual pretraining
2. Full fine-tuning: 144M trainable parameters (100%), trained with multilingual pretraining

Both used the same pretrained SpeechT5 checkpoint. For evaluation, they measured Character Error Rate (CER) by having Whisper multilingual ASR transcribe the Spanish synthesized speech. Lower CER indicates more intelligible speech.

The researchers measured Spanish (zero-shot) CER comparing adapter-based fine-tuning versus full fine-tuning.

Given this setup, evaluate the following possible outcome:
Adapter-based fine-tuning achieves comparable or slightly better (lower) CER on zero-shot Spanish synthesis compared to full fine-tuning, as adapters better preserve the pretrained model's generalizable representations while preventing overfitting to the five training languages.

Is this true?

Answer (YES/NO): NO